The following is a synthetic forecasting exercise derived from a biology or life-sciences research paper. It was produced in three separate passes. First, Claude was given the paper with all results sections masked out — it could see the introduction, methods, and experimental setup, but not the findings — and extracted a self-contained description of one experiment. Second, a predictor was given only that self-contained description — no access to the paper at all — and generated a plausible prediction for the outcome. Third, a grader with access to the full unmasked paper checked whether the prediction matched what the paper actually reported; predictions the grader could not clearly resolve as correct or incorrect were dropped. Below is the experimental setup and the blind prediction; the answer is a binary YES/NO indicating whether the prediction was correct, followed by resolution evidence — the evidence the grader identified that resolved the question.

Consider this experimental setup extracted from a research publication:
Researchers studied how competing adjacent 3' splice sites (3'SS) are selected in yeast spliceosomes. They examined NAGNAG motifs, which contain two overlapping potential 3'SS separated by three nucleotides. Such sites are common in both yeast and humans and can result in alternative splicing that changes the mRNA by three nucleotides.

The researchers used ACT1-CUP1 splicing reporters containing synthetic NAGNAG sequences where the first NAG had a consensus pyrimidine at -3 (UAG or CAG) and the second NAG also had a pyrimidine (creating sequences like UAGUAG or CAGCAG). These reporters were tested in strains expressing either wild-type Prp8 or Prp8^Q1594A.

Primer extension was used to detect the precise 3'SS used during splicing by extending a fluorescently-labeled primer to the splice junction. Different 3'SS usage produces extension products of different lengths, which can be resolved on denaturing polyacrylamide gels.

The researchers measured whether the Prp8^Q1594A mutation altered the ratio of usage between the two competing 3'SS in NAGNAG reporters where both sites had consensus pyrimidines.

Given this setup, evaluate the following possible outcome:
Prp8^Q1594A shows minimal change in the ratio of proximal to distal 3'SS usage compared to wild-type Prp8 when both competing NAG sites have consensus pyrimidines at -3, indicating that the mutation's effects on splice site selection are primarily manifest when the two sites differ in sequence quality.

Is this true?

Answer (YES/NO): YES